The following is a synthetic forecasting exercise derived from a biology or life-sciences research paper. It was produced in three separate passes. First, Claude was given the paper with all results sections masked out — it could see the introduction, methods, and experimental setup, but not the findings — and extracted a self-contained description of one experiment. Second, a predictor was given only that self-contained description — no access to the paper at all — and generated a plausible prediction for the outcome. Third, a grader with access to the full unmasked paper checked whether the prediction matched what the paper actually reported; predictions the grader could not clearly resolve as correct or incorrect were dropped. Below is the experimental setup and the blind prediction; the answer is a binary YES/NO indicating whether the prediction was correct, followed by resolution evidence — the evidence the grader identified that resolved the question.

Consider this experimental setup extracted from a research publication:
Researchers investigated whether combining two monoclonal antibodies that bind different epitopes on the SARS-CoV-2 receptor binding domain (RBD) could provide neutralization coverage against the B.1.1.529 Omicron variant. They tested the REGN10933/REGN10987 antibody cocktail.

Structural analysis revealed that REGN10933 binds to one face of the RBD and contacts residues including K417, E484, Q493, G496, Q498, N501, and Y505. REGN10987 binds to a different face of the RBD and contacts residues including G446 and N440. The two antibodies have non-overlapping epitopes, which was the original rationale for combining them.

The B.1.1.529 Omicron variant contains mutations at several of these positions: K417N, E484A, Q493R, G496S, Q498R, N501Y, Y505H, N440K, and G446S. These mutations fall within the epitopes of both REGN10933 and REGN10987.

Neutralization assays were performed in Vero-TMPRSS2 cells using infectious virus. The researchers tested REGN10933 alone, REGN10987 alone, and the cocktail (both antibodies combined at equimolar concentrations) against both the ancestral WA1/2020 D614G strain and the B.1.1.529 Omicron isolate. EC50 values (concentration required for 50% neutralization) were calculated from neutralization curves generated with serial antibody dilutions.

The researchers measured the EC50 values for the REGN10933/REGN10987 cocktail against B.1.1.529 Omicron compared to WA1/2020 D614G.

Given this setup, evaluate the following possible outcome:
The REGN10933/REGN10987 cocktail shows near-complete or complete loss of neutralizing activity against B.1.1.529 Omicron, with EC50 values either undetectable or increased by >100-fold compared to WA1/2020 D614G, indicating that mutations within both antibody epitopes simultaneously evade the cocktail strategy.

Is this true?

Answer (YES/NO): YES